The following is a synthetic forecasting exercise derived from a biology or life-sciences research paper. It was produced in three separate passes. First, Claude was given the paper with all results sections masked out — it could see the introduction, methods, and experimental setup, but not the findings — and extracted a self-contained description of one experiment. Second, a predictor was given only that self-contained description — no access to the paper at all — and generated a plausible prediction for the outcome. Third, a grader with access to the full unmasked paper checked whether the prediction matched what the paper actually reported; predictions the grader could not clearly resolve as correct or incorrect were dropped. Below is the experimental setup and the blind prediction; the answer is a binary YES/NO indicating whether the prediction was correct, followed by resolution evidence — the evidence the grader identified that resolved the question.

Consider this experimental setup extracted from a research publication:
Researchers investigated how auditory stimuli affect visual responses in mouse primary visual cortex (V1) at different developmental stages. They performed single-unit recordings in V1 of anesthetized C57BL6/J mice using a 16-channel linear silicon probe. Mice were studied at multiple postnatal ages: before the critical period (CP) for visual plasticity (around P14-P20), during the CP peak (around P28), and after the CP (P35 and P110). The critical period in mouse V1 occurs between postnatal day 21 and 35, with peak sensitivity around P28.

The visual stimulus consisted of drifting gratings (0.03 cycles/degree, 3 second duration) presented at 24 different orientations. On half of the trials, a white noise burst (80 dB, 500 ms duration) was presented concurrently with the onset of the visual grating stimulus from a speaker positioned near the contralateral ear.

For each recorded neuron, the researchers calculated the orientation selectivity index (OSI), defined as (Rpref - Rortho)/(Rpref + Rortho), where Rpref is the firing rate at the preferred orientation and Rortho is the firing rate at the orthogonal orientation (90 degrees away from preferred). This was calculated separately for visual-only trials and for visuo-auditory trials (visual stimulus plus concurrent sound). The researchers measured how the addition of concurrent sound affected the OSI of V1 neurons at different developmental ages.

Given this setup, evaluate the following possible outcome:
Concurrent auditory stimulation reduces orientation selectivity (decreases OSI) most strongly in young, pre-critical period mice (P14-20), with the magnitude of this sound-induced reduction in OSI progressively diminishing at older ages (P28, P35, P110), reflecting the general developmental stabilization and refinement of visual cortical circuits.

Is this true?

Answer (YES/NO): NO